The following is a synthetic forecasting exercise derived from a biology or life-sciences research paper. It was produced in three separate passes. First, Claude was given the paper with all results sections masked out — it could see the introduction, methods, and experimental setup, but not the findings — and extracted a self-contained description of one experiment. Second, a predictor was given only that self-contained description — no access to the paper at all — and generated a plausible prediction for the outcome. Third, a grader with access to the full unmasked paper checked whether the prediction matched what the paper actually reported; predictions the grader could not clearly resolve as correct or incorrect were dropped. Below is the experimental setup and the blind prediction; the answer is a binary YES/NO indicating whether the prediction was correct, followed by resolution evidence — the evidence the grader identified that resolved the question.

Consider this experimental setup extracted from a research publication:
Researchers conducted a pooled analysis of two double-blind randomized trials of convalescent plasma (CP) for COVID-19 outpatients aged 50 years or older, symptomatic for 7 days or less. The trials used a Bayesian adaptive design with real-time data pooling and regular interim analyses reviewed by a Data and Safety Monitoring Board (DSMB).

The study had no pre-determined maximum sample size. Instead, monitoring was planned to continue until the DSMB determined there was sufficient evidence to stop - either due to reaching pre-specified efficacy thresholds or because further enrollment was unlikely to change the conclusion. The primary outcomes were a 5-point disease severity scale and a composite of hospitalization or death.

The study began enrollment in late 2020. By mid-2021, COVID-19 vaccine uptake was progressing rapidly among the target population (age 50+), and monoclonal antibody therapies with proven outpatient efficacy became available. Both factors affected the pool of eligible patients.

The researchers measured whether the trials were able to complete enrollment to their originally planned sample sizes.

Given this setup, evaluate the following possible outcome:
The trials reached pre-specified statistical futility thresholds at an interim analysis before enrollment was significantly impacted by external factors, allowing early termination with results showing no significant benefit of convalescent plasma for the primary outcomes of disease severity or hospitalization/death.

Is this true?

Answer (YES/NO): NO